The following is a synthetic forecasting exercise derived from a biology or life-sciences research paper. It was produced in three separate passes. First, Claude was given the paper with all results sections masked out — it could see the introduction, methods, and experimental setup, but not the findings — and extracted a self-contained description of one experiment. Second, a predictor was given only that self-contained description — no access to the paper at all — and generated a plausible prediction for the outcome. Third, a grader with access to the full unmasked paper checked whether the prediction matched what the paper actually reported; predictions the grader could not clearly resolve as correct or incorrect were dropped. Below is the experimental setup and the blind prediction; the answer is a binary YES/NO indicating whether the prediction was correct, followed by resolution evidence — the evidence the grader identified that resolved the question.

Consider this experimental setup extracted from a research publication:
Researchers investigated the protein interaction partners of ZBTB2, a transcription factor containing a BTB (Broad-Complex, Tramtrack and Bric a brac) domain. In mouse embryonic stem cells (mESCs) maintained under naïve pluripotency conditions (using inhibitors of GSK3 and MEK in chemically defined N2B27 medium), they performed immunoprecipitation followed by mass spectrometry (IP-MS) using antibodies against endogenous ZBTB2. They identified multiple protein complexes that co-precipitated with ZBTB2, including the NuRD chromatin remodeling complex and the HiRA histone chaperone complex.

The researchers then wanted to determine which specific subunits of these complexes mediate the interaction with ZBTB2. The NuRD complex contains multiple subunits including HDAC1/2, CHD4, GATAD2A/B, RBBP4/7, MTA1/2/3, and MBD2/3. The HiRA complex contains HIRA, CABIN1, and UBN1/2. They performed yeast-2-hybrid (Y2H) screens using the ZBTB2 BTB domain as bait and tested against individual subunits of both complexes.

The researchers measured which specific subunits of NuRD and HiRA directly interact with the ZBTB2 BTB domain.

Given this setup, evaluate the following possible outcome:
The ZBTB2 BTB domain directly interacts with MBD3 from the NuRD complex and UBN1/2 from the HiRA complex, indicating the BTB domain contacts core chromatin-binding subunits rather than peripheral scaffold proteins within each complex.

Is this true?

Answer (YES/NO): NO